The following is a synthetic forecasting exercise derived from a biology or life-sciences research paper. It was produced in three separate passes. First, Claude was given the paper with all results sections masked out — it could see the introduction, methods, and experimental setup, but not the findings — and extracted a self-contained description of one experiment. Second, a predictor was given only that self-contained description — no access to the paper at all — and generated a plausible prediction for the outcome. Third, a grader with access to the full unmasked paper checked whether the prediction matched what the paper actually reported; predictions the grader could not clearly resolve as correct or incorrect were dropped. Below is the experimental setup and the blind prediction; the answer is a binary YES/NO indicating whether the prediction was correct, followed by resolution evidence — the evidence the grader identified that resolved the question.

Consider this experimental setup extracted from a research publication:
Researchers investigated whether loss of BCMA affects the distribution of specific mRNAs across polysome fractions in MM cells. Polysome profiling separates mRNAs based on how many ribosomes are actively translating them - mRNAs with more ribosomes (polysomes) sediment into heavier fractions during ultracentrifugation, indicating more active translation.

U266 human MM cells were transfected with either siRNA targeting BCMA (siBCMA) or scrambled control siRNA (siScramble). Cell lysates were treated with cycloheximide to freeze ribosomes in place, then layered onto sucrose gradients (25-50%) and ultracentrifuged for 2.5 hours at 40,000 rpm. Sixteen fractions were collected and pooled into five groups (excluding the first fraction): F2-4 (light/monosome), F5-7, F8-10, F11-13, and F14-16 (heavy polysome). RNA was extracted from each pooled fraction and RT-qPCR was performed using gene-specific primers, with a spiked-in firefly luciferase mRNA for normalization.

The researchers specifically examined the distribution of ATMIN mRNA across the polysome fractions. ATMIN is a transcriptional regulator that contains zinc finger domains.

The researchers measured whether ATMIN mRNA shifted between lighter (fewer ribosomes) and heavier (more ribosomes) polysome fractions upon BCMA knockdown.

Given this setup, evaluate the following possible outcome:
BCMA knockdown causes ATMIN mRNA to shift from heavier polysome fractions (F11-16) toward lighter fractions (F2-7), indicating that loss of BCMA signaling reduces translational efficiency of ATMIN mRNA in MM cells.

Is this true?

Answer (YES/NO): YES